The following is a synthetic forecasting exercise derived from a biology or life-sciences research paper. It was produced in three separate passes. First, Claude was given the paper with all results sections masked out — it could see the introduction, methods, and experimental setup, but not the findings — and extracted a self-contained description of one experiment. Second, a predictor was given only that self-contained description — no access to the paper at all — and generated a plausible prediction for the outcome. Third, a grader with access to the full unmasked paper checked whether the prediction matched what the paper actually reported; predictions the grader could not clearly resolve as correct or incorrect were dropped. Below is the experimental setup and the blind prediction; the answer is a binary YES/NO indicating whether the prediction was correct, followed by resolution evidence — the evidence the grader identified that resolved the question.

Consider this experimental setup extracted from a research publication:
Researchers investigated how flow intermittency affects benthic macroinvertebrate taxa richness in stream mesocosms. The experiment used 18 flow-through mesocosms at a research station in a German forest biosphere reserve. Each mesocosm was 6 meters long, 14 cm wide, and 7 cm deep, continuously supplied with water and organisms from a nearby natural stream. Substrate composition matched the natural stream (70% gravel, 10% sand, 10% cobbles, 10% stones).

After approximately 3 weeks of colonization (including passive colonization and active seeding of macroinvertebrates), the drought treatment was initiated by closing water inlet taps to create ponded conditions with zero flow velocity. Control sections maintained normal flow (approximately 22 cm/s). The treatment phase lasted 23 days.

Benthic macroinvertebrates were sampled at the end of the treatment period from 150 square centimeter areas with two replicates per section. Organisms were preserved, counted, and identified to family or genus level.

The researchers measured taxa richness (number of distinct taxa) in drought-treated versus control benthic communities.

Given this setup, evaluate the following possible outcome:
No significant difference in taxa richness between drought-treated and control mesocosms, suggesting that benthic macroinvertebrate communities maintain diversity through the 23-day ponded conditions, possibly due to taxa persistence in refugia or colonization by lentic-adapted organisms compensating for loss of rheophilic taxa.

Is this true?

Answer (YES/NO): NO